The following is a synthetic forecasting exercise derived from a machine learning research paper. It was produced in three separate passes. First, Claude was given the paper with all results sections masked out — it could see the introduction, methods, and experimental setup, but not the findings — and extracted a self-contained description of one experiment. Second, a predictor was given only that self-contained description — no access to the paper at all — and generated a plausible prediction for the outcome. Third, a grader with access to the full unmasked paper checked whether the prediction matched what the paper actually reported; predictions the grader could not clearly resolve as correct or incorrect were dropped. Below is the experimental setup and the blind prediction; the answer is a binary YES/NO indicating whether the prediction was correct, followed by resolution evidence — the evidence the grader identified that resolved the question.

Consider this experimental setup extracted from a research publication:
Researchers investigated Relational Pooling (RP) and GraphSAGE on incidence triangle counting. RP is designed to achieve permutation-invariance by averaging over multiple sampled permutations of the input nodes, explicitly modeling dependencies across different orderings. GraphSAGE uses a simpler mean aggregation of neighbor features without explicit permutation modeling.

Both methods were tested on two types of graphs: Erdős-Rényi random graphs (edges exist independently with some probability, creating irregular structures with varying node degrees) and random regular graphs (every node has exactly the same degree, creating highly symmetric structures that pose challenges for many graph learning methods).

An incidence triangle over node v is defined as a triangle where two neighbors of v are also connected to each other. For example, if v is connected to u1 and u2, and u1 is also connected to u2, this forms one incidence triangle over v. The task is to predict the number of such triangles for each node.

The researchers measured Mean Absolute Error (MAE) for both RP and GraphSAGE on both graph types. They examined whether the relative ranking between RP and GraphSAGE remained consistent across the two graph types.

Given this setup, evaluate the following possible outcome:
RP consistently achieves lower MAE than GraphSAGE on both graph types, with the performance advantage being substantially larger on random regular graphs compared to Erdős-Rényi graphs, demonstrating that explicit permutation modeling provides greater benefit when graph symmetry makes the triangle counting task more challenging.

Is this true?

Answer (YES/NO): NO